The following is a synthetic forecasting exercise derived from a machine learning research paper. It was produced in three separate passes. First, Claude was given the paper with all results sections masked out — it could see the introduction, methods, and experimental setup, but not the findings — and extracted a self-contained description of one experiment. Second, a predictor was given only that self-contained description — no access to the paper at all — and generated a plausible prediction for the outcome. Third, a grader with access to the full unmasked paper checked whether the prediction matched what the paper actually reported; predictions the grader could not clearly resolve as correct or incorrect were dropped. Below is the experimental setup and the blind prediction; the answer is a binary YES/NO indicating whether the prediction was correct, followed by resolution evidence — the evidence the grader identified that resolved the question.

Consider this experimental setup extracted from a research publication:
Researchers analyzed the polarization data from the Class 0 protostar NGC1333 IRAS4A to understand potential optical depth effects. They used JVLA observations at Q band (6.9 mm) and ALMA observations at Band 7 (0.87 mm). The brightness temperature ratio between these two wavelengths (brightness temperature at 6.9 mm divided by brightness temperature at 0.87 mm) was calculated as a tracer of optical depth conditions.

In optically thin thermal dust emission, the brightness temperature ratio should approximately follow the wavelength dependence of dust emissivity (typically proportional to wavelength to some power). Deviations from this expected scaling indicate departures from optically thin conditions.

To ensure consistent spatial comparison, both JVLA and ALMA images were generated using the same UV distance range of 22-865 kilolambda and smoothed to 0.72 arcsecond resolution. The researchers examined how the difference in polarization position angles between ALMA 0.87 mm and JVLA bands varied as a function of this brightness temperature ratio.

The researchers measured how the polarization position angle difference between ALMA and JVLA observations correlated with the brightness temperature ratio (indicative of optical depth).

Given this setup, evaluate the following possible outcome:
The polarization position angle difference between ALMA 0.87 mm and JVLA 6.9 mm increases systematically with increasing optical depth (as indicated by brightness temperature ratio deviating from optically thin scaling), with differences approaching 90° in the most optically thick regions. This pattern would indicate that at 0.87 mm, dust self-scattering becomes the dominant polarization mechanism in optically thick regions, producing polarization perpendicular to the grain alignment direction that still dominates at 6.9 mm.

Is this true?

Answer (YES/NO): NO